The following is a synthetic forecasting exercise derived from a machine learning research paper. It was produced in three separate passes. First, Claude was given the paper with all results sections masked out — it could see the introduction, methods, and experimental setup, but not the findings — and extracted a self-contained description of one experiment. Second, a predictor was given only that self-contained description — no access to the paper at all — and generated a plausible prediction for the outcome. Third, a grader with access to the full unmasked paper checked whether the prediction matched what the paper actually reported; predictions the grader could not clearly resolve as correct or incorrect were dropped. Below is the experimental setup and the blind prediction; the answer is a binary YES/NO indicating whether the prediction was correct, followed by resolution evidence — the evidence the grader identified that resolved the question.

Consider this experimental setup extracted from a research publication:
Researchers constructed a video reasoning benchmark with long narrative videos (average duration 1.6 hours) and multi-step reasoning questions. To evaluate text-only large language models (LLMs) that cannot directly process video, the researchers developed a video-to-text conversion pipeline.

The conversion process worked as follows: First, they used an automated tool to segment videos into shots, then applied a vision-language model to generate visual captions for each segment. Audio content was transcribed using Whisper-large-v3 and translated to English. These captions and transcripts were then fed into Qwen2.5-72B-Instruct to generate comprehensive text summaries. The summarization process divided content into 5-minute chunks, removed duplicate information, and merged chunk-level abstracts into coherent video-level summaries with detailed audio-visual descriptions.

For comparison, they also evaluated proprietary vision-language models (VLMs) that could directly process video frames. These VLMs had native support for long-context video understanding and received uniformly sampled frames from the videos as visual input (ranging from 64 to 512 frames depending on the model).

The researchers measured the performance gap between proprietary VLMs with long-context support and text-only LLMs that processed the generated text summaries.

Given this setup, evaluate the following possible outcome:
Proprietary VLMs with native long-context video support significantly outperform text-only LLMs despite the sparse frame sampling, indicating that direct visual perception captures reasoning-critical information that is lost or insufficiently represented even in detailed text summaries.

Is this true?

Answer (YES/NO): YES